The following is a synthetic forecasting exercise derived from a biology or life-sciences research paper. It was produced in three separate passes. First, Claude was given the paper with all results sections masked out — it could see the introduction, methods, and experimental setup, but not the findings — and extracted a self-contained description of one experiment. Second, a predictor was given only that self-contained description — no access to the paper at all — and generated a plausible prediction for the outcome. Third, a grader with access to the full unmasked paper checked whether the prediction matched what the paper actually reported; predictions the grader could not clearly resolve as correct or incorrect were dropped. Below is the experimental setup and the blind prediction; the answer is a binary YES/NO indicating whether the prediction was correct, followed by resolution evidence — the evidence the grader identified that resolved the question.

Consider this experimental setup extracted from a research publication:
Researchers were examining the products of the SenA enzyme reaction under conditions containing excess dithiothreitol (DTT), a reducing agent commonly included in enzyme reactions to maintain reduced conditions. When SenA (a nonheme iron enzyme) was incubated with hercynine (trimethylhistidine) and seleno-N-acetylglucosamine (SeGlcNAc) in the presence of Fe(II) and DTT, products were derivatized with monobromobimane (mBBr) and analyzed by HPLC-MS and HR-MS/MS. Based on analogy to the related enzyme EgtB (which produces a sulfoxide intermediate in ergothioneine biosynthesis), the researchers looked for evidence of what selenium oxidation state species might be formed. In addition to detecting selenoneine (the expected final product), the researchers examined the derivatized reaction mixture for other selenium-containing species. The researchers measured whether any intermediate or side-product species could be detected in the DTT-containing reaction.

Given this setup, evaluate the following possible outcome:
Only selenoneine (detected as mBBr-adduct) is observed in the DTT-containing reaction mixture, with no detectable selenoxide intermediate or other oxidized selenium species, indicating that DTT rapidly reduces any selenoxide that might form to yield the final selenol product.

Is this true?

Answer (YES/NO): NO